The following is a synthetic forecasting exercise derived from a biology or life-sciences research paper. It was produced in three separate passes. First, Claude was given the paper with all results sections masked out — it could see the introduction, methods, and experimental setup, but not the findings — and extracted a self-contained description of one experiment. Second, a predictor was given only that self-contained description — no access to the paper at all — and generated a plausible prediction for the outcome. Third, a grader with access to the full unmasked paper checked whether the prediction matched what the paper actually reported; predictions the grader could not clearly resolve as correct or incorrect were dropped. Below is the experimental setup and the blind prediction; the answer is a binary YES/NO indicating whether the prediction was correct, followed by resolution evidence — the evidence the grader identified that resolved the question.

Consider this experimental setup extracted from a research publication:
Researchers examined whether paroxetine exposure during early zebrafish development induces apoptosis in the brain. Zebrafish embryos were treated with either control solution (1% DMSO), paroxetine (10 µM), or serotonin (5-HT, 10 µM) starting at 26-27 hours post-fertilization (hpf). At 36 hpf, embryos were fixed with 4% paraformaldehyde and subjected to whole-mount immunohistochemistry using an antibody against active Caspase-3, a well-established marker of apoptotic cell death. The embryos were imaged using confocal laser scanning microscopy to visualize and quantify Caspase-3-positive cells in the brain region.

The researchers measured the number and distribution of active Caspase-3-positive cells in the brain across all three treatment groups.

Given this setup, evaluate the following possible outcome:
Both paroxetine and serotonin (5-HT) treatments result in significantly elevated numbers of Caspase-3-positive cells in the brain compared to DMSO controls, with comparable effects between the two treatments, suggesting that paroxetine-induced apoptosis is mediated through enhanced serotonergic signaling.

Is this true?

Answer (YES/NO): NO